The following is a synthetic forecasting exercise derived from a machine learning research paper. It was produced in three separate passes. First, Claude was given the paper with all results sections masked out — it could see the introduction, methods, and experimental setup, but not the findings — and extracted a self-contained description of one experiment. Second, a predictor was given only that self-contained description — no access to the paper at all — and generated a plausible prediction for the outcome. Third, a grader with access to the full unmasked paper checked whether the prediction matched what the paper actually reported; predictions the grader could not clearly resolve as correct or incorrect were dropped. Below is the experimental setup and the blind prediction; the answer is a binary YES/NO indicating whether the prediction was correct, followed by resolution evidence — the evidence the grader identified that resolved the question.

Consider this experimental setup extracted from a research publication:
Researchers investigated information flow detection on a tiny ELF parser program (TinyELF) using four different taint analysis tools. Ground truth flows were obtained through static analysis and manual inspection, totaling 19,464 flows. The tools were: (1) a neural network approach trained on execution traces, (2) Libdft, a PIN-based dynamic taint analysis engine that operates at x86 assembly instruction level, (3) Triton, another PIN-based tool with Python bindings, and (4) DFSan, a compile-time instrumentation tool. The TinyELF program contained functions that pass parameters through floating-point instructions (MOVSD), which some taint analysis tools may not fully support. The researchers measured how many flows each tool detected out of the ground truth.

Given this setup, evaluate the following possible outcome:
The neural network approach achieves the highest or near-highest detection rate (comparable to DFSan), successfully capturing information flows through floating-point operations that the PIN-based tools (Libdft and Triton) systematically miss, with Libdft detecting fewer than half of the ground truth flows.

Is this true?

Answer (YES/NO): NO